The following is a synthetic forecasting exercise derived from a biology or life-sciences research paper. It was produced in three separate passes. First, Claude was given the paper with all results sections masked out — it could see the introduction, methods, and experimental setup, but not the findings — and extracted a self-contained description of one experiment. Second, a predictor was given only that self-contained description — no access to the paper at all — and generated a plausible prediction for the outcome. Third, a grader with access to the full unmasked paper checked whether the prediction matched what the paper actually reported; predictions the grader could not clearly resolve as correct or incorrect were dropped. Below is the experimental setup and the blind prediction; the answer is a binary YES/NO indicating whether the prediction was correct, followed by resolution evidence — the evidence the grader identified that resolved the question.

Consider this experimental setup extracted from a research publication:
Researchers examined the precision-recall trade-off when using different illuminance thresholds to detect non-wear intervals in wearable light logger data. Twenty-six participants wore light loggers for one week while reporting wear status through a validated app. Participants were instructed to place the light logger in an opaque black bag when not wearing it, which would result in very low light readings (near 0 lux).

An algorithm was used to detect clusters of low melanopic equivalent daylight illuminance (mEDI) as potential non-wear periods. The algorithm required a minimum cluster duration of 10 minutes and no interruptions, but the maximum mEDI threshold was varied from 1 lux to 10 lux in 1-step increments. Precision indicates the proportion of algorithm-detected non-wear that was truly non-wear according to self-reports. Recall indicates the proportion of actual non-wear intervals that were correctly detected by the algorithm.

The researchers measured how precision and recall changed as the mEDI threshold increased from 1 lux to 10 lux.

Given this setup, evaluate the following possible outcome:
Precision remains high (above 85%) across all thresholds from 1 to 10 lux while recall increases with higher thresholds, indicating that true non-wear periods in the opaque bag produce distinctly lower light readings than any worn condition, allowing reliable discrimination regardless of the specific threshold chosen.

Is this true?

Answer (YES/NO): NO